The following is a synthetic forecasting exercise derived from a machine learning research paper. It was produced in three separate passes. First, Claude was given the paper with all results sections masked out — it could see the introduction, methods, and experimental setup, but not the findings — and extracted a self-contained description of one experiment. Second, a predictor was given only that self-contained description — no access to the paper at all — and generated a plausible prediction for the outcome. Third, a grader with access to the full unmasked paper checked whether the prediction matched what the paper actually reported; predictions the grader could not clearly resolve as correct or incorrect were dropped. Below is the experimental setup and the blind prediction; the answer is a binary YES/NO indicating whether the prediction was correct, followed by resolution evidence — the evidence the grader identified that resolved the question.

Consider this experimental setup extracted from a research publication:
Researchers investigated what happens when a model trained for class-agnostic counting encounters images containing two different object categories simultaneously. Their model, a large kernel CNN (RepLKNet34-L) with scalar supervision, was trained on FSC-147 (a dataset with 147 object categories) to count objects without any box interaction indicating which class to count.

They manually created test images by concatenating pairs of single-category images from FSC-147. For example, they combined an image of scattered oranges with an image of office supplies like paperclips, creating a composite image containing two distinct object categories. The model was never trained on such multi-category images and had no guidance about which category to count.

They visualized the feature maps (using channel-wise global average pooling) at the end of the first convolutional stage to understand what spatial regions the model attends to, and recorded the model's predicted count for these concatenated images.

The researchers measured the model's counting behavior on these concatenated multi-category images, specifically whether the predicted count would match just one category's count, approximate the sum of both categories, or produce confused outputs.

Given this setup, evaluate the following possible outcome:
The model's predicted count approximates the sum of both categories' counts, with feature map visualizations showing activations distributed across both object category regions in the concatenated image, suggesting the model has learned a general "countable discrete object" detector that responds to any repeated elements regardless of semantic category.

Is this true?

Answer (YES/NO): YES